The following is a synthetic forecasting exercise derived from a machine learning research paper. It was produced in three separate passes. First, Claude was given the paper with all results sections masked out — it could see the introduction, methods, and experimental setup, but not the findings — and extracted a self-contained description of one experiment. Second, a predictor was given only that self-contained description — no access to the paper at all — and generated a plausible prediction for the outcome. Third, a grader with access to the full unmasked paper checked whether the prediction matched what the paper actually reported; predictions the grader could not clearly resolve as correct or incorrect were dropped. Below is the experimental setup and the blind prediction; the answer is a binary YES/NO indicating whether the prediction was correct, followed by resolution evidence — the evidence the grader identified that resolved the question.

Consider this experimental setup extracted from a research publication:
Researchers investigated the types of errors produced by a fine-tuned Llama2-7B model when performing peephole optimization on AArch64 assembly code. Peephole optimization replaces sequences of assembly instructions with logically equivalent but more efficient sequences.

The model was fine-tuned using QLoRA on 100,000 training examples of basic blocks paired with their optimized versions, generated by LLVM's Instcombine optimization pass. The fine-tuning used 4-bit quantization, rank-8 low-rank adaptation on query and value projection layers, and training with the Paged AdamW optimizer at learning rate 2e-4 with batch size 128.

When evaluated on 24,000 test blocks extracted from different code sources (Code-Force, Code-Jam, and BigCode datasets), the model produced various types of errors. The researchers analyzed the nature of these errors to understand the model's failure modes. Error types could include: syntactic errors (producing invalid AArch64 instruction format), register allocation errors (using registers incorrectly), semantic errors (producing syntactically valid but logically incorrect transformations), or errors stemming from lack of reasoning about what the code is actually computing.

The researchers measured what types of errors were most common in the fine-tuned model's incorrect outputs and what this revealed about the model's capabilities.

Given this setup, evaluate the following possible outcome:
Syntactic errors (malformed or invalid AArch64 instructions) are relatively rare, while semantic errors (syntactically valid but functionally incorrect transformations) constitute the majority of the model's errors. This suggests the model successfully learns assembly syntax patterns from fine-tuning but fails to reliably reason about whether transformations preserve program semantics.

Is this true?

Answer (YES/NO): NO